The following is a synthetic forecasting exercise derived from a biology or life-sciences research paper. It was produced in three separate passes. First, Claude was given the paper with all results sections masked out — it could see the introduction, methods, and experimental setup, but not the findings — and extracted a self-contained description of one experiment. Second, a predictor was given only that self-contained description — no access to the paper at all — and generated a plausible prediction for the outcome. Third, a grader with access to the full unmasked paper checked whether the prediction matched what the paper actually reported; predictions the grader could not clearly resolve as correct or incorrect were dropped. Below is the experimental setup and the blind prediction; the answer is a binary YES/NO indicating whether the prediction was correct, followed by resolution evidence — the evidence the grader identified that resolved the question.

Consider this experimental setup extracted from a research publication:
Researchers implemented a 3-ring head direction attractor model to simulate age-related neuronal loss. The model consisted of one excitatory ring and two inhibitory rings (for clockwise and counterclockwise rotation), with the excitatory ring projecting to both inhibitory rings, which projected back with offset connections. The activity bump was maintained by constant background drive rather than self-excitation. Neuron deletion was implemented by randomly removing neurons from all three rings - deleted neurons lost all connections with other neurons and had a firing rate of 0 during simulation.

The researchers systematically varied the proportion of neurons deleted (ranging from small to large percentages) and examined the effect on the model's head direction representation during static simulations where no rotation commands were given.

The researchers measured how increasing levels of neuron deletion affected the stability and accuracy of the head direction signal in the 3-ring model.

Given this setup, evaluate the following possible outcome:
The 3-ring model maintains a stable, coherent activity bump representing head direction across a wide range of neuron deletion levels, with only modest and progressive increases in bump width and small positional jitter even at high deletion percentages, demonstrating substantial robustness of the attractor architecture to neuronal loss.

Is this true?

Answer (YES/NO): YES